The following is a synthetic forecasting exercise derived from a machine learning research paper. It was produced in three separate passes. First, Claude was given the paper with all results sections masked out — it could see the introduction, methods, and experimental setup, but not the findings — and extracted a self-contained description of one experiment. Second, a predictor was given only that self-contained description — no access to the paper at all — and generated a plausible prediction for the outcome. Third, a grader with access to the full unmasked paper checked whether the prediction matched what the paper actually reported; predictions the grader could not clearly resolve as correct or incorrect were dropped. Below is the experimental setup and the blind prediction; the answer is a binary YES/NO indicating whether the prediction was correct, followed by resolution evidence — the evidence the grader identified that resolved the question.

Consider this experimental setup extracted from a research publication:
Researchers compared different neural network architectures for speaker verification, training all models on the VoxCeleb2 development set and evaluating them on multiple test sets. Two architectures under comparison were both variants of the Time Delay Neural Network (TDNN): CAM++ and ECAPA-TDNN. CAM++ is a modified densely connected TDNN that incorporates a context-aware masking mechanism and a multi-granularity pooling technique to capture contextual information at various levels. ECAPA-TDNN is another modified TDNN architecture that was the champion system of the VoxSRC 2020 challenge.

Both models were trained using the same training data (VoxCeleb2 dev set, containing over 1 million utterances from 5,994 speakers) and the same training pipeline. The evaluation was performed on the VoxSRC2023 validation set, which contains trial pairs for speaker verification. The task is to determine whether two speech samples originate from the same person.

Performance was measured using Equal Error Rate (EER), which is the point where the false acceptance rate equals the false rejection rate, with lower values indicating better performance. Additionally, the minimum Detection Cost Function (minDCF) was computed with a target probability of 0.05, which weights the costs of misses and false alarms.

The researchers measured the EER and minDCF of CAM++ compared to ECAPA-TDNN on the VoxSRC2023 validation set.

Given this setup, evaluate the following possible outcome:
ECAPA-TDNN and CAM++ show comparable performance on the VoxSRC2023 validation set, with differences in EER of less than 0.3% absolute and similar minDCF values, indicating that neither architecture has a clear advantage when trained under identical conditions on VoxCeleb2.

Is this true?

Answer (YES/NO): NO